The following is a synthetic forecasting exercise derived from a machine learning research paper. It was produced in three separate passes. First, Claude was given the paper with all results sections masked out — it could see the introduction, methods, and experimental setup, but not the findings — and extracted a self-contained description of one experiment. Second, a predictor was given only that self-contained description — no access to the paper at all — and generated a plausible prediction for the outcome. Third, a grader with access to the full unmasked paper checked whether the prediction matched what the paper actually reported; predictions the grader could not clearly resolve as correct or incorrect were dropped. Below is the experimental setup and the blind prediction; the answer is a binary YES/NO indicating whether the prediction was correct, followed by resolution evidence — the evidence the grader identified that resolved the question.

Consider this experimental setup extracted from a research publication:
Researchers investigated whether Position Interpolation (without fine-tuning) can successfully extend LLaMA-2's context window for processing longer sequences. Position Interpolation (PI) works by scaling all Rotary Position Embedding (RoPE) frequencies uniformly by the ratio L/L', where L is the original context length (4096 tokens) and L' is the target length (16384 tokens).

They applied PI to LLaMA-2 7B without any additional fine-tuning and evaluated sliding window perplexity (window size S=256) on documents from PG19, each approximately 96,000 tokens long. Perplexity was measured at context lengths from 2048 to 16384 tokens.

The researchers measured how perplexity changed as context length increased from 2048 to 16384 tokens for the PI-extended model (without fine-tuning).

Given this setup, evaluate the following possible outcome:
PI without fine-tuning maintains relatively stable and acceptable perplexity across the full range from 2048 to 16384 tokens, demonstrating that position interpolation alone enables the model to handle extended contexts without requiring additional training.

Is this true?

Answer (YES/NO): NO